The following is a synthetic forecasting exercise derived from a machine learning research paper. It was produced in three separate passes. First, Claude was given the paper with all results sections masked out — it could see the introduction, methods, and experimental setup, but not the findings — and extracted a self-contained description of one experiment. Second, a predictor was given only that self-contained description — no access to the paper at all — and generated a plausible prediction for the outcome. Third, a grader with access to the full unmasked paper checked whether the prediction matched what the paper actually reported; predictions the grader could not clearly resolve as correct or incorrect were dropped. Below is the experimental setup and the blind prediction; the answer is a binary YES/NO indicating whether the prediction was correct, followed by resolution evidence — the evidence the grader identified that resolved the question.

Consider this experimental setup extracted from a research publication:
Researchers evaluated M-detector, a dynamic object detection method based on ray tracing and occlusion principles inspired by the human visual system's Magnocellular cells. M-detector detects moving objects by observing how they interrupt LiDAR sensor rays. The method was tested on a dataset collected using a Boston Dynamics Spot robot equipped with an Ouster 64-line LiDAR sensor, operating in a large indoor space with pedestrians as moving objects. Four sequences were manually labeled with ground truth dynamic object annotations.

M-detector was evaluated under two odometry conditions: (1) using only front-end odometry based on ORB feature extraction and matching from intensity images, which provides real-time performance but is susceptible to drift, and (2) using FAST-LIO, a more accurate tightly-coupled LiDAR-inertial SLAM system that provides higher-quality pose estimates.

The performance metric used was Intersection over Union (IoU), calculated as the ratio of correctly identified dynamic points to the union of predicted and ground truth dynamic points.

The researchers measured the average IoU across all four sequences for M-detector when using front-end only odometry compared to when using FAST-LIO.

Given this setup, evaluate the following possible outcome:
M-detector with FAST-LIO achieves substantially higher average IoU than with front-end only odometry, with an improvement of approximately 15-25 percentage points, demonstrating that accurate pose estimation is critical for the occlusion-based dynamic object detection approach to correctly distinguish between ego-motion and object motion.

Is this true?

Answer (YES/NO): NO